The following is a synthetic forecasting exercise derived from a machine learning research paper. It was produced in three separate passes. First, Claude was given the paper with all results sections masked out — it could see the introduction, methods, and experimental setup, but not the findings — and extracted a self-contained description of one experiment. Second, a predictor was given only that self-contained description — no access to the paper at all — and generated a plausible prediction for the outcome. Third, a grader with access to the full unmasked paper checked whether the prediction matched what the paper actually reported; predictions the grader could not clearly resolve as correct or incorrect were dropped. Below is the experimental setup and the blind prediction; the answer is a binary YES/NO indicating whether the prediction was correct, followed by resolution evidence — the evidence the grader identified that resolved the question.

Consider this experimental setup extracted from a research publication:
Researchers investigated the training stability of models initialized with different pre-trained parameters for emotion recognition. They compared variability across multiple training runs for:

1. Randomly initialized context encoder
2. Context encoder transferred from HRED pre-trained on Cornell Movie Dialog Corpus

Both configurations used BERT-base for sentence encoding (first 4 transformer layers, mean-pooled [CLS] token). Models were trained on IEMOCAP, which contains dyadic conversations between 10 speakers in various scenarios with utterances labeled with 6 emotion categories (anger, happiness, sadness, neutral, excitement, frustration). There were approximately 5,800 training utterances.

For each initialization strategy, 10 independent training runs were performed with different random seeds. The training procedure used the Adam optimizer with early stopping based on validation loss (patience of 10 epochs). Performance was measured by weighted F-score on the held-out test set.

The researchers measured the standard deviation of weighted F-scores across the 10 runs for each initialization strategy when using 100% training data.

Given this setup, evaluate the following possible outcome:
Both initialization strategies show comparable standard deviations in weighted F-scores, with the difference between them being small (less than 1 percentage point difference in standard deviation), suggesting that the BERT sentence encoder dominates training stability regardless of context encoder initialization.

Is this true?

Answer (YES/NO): NO